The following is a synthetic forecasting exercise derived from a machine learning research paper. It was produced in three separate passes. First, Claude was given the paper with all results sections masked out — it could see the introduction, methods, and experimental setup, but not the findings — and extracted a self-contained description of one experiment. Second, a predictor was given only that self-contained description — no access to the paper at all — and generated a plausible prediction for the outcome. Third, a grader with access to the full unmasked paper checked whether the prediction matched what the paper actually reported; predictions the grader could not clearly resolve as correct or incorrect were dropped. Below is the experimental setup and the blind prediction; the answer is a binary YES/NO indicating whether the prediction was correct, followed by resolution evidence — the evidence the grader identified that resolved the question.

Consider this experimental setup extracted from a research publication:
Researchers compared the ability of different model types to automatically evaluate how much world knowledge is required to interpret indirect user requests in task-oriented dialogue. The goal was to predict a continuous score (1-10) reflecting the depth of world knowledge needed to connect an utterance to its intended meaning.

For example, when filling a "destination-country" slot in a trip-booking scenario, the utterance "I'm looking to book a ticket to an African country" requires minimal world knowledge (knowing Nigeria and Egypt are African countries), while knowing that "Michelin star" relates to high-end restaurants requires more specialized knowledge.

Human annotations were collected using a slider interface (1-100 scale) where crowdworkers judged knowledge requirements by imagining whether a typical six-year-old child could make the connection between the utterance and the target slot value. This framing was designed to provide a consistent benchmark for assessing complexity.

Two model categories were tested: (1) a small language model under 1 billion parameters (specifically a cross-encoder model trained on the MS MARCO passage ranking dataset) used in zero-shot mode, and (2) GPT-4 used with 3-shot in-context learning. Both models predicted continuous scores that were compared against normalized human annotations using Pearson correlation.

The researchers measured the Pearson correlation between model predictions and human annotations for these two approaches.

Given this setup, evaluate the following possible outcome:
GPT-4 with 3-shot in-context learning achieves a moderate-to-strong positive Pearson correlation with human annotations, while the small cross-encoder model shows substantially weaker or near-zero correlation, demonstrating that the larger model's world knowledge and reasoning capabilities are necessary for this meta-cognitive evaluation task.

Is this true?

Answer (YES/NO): NO